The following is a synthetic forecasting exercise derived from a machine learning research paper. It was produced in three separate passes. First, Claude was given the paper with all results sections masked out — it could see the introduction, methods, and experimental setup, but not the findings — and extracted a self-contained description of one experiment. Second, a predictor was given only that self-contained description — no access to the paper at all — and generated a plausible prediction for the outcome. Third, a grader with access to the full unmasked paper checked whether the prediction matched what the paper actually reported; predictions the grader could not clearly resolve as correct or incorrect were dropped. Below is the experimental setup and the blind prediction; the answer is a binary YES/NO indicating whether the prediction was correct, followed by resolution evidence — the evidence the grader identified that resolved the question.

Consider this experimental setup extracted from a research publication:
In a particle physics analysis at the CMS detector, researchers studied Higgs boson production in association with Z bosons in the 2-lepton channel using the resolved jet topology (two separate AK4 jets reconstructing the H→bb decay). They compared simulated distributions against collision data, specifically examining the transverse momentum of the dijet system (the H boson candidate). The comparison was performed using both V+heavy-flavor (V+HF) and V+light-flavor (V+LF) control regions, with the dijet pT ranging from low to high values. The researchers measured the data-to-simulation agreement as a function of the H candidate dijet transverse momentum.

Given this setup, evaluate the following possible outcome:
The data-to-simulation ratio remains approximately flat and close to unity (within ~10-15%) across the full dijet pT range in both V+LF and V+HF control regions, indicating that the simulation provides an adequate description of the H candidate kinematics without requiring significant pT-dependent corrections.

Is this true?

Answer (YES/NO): NO